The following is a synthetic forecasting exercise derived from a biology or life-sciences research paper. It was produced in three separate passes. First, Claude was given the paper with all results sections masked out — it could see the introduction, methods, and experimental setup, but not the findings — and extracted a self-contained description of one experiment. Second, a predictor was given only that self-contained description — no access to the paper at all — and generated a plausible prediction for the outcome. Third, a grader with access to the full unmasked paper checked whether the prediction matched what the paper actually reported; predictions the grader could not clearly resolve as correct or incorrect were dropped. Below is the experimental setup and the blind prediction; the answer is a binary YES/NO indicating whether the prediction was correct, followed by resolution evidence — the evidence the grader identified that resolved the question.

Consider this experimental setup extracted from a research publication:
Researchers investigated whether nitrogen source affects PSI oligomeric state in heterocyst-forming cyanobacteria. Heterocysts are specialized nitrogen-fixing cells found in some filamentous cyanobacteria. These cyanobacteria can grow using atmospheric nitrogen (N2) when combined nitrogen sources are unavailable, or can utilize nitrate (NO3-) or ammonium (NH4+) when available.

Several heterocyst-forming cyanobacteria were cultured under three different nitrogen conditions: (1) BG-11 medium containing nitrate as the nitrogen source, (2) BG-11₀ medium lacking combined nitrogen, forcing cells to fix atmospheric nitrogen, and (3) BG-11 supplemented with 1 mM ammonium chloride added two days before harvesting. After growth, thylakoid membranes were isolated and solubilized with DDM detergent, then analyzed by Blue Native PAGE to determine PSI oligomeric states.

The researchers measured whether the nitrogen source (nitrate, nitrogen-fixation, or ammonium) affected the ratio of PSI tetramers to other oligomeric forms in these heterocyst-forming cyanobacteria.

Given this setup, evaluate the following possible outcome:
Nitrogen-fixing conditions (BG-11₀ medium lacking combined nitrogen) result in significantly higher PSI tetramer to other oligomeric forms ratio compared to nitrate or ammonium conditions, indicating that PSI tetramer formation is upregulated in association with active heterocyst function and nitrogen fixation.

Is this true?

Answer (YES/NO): NO